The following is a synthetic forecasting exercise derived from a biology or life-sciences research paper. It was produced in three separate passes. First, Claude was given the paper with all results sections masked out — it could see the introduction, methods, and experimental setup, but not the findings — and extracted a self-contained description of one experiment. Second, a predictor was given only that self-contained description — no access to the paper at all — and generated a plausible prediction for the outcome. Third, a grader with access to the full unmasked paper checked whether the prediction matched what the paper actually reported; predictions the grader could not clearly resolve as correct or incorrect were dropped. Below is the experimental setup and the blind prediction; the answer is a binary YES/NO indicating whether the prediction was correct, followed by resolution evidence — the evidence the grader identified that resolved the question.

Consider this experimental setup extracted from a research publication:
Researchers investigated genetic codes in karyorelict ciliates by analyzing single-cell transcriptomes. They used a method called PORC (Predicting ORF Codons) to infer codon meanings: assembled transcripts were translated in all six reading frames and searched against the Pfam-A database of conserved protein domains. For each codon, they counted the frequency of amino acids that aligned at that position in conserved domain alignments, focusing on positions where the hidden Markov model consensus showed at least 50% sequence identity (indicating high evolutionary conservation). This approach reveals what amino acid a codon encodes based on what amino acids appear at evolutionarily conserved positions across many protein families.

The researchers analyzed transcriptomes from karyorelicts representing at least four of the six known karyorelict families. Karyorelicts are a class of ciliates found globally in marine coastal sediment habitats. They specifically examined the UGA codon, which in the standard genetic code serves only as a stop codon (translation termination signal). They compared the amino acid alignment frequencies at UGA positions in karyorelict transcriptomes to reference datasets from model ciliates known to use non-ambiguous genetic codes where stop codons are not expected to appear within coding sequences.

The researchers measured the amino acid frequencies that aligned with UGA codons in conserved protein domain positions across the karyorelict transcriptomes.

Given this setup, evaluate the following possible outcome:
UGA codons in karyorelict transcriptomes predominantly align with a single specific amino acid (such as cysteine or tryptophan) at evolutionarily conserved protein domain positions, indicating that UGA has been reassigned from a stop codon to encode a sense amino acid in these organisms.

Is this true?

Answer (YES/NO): YES